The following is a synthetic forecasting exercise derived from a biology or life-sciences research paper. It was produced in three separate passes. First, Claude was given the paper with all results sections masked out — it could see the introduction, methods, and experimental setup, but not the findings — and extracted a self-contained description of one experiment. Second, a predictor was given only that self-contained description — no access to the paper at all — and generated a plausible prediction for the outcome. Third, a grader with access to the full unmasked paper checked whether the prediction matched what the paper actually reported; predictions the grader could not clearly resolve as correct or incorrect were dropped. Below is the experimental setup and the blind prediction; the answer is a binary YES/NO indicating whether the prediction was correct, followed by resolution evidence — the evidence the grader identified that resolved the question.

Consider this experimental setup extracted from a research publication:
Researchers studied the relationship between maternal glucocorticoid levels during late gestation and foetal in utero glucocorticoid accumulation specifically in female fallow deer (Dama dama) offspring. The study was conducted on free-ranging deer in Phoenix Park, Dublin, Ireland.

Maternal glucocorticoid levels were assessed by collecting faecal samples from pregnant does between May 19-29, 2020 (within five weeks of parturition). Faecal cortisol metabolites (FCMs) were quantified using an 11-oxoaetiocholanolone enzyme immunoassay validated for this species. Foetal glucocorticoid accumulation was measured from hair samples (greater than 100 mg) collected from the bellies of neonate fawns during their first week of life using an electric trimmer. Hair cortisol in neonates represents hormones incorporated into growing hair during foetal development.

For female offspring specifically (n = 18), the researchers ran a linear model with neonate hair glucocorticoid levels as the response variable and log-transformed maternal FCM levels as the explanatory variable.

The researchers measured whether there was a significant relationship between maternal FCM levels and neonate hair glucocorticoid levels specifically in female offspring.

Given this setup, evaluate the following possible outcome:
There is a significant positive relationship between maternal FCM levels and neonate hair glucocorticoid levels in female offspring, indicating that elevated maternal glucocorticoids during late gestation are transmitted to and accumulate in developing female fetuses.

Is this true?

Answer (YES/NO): YES